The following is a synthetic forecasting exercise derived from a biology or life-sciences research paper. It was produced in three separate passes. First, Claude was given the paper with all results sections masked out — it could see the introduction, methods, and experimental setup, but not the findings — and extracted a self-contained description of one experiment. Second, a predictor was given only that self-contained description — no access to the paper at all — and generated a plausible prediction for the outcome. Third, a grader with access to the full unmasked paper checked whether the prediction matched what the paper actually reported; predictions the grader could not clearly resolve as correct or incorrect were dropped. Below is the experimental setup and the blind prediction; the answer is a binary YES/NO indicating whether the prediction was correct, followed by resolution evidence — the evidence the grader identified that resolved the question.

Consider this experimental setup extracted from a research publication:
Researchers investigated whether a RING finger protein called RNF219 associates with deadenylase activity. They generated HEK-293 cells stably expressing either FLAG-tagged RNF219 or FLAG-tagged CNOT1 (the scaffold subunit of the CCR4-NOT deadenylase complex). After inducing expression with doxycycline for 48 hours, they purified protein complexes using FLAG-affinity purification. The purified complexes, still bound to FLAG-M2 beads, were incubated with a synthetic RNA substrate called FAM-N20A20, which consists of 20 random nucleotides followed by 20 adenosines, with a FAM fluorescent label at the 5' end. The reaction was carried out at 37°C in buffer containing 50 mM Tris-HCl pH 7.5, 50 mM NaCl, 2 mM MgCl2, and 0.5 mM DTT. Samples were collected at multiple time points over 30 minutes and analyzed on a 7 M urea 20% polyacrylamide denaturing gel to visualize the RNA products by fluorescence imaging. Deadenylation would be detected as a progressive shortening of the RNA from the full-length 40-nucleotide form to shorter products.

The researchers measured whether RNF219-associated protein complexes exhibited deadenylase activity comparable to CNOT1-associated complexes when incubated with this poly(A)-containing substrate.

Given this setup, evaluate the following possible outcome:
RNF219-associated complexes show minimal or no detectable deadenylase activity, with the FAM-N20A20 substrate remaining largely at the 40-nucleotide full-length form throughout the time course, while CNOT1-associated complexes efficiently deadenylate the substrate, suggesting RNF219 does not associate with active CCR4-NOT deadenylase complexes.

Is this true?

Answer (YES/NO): NO